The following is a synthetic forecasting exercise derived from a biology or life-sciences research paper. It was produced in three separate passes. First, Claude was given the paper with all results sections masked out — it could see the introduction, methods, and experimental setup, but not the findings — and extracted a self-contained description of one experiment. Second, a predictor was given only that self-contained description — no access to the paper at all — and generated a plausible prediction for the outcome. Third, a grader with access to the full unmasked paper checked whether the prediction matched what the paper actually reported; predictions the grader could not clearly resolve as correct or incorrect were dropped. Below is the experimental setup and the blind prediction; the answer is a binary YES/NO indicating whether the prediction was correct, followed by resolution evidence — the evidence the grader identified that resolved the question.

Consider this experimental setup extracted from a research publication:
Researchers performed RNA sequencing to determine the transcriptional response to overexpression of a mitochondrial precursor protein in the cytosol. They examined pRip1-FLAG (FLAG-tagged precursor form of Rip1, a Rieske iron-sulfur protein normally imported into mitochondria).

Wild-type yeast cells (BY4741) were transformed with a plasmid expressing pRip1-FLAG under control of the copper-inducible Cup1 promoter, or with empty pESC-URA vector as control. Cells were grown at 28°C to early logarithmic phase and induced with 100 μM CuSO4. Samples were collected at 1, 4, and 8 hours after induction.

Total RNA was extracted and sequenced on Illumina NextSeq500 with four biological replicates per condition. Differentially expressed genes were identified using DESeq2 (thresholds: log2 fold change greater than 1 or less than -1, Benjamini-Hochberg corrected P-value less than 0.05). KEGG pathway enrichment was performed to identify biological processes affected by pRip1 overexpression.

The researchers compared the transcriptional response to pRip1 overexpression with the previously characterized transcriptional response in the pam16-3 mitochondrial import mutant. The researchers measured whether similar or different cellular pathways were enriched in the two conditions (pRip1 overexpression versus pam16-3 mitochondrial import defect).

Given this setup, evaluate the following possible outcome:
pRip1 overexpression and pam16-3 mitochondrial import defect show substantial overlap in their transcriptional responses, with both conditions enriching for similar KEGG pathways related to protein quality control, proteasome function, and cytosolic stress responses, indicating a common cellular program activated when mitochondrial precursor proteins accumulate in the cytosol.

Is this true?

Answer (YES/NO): NO